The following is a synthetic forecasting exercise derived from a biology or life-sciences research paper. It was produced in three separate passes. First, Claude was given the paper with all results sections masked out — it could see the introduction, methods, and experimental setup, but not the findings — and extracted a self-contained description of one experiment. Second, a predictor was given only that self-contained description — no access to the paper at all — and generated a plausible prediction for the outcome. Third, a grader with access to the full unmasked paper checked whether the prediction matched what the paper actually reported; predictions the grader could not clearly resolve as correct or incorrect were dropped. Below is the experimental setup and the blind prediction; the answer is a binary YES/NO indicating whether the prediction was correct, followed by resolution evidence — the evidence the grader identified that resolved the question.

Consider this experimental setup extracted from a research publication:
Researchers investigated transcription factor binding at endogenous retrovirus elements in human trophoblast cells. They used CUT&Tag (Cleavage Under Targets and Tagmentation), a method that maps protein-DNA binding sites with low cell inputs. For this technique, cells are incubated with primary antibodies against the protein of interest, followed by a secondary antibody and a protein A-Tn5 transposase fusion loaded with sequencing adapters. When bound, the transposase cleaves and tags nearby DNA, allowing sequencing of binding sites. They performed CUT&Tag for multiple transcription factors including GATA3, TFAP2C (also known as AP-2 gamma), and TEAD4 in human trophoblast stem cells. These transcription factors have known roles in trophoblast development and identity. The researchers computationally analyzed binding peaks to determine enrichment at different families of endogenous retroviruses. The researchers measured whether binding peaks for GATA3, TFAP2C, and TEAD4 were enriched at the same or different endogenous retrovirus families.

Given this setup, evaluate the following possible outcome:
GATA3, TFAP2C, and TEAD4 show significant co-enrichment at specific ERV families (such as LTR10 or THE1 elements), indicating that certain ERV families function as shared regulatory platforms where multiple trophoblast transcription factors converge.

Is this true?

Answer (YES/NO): NO